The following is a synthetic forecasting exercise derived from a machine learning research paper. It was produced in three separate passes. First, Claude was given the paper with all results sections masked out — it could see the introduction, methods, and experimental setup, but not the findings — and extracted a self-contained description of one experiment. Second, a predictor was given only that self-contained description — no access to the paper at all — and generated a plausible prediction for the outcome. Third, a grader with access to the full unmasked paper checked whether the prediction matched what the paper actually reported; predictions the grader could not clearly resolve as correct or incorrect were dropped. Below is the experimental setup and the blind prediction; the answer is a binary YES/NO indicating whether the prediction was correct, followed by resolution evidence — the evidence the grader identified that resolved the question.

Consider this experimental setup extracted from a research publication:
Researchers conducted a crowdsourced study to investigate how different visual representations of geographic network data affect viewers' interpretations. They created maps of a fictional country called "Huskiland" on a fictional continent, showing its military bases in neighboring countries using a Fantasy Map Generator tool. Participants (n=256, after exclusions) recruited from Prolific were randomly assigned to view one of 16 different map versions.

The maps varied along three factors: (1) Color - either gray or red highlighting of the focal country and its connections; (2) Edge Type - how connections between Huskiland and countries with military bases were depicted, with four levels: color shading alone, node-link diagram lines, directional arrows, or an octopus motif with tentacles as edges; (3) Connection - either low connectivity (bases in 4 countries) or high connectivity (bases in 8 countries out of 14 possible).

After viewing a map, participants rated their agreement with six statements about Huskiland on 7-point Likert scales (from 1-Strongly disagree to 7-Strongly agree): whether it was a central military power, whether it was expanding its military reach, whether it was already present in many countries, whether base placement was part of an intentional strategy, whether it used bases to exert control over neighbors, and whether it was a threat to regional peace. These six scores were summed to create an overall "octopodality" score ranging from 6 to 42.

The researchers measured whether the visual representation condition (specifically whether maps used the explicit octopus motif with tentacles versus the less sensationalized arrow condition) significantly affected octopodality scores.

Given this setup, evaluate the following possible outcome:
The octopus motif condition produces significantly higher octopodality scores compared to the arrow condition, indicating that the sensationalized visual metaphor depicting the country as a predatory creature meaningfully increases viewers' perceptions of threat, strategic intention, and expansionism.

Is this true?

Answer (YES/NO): NO